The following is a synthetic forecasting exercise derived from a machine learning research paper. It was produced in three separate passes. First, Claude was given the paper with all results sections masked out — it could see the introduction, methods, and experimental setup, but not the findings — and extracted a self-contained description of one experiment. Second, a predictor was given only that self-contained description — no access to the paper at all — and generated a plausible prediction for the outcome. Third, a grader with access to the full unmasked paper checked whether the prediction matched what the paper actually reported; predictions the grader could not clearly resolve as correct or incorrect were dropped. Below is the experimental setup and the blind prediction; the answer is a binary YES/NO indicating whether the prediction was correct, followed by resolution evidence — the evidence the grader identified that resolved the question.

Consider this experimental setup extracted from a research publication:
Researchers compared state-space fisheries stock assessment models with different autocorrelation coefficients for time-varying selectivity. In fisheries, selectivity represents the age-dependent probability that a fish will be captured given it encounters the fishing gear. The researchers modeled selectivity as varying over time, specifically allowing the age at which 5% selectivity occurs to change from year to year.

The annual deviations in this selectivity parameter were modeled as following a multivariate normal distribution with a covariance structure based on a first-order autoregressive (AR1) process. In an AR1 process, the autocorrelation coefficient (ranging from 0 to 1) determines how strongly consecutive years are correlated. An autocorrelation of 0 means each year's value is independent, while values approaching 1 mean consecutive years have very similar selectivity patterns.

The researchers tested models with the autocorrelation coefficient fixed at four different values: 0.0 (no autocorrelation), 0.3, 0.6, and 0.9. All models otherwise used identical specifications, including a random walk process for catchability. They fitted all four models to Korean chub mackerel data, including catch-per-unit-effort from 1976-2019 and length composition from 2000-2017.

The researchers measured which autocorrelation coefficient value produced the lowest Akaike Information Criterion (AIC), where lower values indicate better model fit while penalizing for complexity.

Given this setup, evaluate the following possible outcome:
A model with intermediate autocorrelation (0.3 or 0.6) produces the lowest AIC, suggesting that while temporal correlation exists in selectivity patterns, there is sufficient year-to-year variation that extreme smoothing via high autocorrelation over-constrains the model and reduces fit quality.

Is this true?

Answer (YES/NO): YES